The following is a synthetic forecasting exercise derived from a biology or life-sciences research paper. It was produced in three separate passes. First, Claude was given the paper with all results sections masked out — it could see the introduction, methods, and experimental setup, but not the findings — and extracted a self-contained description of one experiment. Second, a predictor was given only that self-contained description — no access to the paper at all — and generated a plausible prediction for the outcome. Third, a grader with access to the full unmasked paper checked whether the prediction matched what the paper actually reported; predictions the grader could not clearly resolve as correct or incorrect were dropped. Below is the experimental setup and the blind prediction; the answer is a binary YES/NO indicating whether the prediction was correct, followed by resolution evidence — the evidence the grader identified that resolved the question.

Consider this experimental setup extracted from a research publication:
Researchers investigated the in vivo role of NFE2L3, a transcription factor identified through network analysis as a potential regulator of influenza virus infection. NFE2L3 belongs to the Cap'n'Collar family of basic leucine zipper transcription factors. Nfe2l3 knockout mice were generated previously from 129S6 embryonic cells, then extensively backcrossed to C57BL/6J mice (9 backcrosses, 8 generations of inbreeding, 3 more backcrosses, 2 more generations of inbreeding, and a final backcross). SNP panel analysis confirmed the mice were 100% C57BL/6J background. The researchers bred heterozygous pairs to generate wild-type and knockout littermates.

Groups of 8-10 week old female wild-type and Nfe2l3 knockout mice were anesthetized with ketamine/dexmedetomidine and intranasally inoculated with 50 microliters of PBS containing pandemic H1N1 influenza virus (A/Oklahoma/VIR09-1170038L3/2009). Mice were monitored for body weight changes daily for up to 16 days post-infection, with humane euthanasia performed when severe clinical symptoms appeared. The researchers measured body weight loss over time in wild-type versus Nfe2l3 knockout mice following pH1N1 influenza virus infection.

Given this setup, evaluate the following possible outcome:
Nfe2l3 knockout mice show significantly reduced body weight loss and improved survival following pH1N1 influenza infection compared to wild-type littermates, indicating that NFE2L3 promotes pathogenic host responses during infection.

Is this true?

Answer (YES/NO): NO